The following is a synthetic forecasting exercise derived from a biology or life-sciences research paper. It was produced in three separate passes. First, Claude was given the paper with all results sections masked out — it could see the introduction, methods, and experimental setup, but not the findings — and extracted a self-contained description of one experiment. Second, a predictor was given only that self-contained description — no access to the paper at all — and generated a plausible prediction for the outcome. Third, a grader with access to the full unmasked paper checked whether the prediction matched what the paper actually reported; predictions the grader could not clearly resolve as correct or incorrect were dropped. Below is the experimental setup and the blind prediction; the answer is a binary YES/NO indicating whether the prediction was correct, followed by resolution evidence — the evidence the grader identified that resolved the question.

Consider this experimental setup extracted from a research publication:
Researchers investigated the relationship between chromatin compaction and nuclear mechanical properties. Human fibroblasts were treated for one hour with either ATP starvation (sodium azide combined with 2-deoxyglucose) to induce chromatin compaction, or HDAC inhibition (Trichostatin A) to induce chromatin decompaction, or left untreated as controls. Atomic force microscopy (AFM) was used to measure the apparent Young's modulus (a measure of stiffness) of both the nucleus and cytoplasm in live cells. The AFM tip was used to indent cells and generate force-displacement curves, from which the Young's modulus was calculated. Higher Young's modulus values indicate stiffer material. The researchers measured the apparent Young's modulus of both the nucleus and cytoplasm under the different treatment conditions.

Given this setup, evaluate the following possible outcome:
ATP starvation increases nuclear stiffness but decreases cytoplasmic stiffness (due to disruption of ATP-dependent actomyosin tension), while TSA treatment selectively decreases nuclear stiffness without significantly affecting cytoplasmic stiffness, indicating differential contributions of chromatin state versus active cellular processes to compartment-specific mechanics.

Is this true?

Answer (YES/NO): NO